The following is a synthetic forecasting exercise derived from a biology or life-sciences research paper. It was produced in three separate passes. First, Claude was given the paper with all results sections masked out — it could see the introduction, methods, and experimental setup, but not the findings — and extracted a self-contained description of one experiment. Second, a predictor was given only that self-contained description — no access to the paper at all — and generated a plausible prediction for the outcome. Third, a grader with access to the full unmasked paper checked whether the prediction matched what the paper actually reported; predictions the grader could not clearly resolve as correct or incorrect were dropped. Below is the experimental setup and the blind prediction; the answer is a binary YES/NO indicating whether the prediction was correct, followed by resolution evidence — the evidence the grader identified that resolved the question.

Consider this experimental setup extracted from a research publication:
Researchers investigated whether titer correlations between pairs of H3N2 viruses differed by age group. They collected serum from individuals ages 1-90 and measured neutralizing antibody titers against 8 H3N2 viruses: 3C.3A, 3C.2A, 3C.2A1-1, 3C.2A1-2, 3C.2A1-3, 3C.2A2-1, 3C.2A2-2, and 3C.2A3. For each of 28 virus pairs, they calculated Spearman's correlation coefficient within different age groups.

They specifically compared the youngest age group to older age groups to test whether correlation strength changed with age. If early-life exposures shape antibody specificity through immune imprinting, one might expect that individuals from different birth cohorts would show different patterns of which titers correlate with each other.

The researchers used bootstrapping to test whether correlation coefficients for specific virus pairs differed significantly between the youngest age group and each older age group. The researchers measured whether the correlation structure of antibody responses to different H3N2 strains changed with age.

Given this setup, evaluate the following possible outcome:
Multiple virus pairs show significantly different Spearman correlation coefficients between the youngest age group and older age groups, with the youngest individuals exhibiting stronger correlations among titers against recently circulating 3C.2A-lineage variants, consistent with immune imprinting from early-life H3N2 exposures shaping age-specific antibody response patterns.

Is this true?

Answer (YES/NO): NO